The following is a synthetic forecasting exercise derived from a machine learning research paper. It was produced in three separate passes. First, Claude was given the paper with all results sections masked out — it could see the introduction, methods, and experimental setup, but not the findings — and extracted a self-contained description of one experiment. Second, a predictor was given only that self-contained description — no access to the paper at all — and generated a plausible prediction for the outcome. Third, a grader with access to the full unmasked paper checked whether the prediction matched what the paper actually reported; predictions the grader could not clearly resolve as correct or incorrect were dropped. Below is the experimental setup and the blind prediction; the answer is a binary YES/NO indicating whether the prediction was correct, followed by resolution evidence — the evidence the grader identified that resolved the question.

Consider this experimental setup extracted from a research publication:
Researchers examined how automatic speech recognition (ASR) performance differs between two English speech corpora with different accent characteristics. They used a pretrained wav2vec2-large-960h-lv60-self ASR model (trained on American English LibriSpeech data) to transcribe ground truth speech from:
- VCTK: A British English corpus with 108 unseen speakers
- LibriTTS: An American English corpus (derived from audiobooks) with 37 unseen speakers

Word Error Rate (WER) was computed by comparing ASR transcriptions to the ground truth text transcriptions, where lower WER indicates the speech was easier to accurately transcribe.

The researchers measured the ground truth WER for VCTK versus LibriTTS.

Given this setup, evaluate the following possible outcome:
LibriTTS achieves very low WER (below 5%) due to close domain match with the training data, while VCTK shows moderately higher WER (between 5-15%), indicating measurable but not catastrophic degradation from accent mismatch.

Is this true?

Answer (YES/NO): YES